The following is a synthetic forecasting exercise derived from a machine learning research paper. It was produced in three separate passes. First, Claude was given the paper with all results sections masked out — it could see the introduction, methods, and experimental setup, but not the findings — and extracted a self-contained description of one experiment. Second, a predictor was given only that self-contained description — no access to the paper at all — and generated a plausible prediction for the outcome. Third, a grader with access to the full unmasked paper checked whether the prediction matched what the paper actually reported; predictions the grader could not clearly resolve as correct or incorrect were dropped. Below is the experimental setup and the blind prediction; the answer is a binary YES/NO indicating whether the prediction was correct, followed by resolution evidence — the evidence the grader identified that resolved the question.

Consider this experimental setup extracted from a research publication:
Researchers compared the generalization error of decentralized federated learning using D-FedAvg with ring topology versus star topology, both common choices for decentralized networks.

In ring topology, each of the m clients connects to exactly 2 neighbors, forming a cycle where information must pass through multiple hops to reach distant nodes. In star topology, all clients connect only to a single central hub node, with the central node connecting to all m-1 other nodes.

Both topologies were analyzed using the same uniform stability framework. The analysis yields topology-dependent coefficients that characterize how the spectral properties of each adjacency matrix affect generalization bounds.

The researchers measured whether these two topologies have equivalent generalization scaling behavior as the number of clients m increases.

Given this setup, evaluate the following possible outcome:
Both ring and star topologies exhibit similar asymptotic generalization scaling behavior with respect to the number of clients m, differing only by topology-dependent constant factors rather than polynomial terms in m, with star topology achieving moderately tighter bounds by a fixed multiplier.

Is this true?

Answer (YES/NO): NO